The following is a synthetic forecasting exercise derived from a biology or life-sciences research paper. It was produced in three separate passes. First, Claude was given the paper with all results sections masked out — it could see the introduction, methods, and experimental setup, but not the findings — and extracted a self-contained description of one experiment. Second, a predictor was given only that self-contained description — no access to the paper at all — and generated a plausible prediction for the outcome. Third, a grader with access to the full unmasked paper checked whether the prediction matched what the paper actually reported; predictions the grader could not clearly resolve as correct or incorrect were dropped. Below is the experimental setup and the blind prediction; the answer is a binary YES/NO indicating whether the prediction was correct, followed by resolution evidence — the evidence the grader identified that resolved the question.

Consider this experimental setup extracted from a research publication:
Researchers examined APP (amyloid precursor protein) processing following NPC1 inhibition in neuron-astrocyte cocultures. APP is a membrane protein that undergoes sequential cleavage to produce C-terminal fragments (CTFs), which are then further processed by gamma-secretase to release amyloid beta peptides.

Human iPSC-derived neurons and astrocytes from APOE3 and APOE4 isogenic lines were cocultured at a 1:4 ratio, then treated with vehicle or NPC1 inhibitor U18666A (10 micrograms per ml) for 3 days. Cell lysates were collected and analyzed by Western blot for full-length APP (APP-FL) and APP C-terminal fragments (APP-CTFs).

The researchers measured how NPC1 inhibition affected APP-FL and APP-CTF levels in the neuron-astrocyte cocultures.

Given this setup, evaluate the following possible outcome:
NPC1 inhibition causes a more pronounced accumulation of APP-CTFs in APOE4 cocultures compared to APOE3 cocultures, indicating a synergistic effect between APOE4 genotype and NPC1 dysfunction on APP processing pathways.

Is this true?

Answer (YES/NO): NO